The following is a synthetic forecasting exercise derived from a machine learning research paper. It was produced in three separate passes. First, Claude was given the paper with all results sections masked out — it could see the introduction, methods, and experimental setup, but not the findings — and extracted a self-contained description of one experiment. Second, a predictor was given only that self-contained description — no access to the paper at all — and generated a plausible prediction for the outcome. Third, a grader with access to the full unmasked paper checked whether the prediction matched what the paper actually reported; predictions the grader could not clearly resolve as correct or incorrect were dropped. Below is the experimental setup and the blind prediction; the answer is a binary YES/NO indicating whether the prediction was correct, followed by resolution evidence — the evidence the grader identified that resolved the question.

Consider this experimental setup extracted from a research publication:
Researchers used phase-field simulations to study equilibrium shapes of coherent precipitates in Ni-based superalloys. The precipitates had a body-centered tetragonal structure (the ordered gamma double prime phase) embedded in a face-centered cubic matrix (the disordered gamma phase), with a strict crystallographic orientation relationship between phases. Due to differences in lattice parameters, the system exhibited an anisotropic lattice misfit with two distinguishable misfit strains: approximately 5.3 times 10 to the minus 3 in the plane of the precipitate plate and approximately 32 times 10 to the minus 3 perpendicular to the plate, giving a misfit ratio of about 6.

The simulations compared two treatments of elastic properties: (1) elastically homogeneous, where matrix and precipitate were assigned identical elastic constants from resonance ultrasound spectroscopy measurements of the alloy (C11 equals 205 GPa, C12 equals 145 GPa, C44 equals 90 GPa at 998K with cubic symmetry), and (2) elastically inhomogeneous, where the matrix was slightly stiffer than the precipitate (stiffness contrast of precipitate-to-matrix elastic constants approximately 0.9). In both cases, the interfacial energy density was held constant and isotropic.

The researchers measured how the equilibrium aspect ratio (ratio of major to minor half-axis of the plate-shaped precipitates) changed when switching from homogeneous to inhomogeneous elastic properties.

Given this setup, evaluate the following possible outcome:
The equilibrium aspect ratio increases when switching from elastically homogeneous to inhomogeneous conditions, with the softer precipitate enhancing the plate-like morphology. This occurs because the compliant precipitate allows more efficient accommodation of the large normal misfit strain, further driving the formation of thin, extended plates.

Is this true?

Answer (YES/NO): NO